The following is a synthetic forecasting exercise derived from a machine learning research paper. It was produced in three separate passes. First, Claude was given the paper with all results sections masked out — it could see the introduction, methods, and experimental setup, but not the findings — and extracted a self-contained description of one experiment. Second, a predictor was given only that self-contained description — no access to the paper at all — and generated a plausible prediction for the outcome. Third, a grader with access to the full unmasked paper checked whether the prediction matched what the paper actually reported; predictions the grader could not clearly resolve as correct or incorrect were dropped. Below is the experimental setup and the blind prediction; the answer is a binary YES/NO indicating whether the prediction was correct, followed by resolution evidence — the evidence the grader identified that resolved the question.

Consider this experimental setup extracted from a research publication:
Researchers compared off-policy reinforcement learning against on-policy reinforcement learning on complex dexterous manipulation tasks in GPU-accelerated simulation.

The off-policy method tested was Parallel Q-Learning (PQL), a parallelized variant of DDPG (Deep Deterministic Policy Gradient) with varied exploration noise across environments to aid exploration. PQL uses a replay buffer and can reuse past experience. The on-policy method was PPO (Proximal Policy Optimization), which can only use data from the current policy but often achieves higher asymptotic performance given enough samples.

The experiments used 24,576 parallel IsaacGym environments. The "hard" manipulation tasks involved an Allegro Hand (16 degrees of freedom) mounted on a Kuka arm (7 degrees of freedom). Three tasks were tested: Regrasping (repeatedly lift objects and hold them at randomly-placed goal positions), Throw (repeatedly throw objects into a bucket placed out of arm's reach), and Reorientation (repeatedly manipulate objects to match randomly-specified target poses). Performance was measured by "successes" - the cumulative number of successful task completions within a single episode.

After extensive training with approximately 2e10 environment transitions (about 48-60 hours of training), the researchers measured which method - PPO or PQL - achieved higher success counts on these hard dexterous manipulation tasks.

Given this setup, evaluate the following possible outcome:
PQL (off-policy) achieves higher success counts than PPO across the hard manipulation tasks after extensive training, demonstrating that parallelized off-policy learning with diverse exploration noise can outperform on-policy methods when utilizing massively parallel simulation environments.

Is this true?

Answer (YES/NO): NO